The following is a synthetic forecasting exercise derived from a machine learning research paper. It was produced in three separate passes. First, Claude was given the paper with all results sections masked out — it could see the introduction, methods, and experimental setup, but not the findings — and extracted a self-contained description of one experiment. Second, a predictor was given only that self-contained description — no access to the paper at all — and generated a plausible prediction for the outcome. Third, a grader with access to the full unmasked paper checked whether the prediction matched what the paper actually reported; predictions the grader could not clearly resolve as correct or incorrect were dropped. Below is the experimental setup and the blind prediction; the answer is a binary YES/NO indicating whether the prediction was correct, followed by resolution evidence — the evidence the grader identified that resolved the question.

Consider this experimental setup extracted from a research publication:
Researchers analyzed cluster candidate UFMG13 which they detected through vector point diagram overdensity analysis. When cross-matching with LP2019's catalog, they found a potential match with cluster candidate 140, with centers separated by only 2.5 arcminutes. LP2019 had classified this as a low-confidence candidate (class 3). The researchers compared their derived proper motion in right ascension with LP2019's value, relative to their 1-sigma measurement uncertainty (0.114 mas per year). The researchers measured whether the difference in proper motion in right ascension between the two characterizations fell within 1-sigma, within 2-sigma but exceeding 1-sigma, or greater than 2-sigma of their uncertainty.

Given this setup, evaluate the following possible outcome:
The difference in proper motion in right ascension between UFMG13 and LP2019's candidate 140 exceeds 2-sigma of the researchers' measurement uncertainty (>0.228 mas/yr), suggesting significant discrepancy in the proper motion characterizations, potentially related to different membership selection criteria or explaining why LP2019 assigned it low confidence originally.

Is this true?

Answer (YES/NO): NO